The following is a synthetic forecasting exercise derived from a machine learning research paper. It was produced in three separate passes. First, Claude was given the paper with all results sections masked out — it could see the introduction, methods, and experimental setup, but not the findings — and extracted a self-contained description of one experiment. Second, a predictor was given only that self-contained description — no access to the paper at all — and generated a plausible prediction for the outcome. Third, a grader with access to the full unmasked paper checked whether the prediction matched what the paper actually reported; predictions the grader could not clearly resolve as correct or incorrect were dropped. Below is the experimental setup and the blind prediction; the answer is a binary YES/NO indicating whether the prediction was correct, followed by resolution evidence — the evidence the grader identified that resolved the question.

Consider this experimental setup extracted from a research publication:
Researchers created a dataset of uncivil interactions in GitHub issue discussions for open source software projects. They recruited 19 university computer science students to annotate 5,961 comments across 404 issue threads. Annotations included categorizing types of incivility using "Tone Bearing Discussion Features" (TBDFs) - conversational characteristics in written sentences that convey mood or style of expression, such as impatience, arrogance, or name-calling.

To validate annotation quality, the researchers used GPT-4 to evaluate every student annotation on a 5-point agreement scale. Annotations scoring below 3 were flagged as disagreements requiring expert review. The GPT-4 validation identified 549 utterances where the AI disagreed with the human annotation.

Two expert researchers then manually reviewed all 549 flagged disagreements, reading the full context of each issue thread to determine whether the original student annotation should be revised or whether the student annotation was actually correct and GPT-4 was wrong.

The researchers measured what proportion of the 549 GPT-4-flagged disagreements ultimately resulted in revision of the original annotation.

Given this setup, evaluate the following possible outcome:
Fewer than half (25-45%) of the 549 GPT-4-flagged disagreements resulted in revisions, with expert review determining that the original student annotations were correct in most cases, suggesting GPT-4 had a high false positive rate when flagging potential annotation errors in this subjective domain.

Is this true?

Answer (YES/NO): NO